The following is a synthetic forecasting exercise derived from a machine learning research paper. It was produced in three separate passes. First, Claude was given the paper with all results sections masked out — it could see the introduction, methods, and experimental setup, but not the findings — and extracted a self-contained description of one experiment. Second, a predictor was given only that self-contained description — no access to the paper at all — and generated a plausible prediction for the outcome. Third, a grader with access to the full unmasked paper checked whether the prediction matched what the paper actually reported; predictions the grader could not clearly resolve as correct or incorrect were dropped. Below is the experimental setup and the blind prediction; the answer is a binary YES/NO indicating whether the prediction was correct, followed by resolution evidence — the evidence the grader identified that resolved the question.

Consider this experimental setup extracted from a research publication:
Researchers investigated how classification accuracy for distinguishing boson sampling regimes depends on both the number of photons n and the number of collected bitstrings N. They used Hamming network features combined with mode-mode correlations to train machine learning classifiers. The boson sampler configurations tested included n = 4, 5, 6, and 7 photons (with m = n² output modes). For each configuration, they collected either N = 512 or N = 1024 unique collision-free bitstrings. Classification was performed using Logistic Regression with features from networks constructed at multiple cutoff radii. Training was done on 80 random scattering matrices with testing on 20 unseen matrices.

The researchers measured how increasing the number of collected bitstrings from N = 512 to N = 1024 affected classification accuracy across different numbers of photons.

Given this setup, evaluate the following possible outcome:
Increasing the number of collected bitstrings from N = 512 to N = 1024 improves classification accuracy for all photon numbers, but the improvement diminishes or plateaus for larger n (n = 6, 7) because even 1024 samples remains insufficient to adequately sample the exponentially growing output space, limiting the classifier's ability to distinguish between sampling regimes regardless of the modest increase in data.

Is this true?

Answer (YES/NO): NO